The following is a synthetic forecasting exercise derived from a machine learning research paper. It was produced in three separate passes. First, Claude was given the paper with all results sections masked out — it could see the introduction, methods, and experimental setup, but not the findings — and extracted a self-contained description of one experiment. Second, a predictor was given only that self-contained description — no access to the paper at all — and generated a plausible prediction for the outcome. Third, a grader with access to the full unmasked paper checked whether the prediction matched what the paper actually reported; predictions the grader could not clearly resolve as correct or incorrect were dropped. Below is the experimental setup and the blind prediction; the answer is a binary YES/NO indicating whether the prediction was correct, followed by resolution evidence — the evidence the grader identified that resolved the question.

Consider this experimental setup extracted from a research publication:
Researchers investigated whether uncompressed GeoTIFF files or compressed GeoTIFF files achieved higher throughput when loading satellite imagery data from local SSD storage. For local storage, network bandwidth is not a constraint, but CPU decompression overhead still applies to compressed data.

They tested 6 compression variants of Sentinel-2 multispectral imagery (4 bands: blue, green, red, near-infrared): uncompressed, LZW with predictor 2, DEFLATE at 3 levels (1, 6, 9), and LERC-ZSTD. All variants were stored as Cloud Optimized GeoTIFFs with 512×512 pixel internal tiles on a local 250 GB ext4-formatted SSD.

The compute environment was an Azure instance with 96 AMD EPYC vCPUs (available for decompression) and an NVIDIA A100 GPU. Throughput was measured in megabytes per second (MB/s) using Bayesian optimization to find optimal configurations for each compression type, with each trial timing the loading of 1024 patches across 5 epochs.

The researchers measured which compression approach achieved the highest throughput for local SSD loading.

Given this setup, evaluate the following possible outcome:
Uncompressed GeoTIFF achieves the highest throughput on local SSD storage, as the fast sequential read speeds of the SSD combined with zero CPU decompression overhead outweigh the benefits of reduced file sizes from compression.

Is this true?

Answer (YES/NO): YES